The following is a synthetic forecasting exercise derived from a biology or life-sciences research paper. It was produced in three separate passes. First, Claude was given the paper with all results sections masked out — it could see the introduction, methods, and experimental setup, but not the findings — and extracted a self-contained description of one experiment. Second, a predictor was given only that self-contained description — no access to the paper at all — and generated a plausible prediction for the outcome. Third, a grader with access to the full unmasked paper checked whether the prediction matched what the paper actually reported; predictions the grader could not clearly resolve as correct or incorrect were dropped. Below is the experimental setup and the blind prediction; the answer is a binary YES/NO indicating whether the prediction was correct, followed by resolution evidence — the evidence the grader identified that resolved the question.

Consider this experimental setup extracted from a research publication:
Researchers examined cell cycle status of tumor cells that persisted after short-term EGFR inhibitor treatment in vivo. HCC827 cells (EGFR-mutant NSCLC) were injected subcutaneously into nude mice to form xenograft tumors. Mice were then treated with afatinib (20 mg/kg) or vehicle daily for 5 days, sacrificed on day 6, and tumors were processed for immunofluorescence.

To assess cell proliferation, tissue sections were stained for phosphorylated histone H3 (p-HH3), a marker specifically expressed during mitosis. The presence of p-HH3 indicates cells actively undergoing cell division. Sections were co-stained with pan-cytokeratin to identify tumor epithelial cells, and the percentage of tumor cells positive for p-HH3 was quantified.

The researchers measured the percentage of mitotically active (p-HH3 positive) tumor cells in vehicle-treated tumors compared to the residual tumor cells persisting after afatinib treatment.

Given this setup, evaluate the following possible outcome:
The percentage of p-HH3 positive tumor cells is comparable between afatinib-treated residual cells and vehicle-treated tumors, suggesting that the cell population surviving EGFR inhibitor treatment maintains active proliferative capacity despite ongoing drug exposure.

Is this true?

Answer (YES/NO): NO